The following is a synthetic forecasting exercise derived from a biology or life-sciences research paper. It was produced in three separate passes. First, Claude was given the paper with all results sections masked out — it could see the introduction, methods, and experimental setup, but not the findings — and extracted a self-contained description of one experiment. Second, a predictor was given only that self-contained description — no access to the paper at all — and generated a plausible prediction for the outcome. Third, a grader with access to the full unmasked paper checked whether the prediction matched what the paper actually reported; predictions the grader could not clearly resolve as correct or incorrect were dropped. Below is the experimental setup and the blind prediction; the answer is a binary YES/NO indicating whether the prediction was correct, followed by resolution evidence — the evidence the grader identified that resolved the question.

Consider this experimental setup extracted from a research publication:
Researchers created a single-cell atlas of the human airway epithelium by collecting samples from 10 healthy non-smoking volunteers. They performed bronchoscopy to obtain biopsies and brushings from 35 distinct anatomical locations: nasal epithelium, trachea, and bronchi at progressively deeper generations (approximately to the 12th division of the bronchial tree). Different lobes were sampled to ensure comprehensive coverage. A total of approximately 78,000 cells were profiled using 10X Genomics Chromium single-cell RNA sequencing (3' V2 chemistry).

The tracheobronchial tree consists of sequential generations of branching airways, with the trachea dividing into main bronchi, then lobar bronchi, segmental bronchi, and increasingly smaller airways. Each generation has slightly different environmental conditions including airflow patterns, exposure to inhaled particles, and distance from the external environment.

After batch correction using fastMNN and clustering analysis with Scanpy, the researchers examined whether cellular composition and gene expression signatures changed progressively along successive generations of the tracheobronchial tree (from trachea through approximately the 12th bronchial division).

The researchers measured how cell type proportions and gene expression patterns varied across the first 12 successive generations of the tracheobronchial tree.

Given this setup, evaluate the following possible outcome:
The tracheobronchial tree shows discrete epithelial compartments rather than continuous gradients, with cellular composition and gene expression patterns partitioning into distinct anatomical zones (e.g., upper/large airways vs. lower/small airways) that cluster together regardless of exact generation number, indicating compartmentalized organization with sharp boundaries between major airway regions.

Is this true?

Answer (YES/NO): NO